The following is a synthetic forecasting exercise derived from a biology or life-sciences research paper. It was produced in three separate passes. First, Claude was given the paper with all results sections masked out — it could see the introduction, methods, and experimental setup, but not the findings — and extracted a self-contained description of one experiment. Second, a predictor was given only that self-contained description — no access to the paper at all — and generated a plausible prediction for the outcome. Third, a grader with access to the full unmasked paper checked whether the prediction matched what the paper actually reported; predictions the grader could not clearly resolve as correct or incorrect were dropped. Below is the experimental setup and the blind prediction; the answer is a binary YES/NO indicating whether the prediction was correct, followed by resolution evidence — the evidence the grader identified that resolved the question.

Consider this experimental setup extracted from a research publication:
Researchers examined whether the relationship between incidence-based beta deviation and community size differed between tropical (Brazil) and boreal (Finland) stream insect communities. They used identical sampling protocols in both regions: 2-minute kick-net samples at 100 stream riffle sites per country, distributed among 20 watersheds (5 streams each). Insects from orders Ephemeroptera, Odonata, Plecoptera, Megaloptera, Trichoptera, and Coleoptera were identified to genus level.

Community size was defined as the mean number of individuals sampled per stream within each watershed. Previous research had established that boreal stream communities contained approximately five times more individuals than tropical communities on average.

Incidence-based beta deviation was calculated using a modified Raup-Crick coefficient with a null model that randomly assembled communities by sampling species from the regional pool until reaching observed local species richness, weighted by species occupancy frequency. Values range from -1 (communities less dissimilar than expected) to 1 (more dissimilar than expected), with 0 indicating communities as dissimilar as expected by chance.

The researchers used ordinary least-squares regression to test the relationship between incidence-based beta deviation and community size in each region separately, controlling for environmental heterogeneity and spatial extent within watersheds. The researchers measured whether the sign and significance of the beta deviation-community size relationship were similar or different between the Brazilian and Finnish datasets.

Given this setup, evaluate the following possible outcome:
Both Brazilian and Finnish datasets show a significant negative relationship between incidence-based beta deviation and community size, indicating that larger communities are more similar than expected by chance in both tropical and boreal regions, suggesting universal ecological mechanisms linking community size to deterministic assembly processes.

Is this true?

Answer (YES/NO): NO